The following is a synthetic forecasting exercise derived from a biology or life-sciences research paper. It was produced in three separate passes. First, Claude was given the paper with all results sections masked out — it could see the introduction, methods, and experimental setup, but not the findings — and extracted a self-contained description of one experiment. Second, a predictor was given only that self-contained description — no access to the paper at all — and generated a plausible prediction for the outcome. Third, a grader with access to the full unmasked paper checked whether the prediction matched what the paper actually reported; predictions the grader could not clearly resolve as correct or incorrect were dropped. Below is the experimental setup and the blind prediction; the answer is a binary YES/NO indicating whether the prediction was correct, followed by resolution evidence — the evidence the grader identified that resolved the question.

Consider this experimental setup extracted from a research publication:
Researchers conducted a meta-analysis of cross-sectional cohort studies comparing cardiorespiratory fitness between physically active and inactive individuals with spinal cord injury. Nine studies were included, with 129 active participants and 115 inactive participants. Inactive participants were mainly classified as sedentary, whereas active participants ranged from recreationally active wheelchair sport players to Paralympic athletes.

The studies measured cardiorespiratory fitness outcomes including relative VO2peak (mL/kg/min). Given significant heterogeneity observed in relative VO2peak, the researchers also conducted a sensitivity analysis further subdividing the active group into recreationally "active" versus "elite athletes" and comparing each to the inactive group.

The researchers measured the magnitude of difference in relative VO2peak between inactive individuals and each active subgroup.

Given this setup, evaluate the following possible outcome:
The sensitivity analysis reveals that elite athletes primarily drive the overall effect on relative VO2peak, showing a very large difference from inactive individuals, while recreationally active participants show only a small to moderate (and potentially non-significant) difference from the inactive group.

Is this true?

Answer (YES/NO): NO